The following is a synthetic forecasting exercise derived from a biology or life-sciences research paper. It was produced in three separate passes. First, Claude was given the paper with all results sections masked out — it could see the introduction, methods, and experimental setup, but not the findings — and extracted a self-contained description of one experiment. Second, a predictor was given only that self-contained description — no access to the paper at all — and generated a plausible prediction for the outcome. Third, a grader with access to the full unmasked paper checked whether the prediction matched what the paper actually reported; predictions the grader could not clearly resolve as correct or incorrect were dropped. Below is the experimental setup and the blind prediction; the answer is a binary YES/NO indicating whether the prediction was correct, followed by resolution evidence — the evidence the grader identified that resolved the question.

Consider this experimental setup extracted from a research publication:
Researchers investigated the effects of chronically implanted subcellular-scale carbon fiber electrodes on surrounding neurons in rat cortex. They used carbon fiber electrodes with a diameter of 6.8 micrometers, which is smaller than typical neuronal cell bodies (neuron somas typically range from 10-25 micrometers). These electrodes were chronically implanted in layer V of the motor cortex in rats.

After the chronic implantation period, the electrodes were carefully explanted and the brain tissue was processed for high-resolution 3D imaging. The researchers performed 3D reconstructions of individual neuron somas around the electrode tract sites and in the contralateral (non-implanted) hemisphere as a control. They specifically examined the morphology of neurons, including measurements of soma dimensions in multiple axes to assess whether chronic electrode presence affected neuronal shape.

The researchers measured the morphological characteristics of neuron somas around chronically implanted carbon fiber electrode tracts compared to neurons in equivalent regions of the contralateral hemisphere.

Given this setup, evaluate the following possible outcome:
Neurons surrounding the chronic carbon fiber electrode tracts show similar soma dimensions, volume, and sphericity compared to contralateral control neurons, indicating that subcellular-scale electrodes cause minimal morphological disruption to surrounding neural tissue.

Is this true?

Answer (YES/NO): NO